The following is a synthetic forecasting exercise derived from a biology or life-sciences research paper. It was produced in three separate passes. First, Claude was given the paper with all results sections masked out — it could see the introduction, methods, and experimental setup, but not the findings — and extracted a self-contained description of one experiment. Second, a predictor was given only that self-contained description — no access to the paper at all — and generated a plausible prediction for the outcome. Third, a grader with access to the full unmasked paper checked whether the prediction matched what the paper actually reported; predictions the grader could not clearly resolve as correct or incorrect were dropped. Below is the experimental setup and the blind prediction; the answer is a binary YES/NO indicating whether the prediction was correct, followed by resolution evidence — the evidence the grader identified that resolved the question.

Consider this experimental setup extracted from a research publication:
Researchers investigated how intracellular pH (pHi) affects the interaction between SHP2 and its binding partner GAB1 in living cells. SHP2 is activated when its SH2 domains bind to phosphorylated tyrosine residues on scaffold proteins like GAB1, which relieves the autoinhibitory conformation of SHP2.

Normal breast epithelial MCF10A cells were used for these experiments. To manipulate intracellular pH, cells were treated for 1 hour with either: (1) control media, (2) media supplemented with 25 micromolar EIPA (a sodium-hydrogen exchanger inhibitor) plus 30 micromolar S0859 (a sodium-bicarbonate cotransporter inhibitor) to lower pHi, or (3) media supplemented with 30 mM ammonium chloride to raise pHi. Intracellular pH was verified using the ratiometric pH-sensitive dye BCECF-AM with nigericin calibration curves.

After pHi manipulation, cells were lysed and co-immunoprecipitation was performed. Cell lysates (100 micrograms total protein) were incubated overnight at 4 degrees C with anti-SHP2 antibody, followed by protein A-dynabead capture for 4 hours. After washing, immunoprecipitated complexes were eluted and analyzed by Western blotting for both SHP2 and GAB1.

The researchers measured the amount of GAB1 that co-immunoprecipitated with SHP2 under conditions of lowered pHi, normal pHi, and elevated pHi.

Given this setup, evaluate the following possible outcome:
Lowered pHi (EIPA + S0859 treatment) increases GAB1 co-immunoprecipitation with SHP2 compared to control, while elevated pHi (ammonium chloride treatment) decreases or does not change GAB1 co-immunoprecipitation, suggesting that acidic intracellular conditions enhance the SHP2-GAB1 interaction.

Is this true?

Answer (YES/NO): YES